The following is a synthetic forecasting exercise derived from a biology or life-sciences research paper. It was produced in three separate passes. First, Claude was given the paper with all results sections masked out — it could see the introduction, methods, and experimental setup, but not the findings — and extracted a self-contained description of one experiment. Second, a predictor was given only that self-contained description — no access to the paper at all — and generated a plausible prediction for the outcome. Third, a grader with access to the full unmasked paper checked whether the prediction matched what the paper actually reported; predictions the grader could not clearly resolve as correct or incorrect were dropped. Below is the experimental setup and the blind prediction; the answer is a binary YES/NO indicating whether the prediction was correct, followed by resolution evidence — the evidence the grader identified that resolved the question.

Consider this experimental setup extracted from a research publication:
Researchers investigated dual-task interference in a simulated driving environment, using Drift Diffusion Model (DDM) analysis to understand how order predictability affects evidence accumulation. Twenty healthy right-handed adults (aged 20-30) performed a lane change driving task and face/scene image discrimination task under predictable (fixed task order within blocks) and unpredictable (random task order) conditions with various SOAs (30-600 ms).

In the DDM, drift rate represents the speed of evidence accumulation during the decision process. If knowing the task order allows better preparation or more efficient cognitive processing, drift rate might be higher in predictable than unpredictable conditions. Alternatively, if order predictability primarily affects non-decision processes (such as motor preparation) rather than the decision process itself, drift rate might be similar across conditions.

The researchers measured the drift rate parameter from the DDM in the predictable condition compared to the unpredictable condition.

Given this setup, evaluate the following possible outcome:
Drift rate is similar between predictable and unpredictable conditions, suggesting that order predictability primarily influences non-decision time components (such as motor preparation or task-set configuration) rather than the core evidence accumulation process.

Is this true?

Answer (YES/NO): YES